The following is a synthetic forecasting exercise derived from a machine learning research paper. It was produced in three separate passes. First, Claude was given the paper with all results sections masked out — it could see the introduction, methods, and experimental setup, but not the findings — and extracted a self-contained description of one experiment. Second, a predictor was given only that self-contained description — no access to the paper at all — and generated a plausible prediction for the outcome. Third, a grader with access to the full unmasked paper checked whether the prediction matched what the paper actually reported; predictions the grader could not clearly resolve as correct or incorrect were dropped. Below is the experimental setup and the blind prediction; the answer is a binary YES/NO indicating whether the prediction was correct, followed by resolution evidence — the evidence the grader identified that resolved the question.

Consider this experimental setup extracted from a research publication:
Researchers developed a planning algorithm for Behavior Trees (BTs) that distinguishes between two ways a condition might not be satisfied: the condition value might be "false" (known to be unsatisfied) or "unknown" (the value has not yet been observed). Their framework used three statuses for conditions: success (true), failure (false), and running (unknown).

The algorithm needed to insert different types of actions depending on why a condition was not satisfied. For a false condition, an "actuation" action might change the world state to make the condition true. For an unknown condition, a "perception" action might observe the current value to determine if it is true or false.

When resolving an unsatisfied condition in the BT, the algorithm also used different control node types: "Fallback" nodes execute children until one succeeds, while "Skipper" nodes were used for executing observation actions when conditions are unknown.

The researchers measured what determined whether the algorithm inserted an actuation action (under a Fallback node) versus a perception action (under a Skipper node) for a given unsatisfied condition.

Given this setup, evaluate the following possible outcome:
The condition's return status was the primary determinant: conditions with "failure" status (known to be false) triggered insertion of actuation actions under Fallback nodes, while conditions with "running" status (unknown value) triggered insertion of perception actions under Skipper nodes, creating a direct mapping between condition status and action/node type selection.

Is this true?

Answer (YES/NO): YES